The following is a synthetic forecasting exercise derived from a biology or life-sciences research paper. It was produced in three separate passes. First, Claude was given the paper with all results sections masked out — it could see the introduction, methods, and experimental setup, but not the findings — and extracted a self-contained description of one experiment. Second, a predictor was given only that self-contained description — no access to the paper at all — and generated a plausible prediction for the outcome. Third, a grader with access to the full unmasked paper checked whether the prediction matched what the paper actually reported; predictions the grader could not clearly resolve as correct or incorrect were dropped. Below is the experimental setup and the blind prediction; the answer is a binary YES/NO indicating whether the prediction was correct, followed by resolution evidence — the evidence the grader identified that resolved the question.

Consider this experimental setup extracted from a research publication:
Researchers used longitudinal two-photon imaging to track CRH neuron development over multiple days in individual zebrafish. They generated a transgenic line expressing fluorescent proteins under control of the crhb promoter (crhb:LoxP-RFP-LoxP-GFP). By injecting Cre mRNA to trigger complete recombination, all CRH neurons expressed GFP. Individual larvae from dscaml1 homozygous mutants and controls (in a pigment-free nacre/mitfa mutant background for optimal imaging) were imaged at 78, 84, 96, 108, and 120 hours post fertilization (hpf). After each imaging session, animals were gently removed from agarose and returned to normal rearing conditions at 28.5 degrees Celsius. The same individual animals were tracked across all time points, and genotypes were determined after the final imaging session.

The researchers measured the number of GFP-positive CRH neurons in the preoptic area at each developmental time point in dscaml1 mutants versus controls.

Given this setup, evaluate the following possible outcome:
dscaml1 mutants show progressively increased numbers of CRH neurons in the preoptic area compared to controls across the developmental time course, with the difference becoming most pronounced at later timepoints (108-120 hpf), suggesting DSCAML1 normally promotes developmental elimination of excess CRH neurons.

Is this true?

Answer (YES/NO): YES